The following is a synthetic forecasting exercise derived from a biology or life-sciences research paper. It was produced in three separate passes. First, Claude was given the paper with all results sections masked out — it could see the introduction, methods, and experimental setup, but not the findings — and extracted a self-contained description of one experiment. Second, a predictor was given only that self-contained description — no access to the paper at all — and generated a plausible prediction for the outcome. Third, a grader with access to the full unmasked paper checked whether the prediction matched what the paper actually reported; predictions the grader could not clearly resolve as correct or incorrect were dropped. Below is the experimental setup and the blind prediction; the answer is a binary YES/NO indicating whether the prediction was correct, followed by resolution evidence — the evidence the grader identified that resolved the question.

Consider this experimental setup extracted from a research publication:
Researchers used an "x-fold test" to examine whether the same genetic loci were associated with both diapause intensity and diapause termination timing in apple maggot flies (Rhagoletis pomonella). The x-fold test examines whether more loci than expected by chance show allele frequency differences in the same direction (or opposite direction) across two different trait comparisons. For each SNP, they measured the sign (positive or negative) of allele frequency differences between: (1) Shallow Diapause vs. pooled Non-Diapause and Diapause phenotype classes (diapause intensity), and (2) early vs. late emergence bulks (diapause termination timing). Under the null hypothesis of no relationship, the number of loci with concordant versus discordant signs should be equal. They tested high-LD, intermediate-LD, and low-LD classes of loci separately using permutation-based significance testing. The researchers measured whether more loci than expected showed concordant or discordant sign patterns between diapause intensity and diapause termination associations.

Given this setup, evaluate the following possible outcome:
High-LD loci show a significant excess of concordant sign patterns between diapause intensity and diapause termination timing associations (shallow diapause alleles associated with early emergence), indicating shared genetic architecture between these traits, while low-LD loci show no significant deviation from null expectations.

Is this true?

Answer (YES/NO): NO